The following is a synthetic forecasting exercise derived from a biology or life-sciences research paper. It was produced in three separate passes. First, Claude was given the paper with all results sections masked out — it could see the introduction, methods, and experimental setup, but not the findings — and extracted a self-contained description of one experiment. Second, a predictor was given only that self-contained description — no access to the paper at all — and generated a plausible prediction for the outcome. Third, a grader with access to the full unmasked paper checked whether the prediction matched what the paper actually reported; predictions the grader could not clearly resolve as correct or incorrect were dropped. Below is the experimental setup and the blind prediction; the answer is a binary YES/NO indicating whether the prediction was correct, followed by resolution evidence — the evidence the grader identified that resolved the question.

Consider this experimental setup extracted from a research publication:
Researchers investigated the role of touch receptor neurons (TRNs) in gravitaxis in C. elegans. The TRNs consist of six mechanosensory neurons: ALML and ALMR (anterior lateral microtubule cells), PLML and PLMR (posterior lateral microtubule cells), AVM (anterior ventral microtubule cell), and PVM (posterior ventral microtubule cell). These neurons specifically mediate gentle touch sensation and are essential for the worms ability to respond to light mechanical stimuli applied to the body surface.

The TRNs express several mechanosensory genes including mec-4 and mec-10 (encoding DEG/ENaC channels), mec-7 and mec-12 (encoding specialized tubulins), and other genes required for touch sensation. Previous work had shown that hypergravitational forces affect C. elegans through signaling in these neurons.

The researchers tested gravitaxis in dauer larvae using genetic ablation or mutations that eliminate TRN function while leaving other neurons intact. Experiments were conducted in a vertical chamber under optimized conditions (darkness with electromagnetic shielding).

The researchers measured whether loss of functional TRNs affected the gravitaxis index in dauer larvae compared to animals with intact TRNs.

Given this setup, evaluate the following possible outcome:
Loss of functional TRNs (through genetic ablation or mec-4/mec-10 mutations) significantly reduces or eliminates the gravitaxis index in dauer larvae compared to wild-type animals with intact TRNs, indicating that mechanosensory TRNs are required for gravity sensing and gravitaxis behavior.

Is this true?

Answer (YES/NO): NO